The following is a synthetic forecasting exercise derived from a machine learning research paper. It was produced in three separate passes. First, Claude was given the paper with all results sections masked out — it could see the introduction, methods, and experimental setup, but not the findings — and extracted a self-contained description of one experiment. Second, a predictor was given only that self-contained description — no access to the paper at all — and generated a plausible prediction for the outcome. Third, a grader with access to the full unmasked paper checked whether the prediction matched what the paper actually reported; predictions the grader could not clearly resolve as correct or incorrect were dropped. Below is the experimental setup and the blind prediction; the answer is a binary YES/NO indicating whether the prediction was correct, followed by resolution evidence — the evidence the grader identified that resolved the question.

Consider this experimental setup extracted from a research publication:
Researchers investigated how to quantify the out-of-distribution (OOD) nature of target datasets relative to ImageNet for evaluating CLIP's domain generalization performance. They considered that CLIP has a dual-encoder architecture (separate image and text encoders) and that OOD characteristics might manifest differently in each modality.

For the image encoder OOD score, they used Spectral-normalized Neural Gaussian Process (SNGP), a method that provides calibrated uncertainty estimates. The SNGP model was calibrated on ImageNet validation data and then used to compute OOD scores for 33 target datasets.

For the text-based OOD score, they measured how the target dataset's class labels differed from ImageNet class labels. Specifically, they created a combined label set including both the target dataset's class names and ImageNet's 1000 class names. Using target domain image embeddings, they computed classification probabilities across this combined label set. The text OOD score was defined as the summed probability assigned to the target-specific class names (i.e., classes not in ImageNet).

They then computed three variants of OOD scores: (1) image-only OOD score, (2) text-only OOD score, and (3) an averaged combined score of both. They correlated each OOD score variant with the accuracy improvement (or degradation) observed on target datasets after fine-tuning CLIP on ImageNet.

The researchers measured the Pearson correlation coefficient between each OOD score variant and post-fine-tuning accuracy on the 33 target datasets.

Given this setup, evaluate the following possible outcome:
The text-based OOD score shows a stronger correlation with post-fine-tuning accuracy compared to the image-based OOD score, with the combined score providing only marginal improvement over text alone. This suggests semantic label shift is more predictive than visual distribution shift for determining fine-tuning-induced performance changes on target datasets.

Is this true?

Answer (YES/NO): NO